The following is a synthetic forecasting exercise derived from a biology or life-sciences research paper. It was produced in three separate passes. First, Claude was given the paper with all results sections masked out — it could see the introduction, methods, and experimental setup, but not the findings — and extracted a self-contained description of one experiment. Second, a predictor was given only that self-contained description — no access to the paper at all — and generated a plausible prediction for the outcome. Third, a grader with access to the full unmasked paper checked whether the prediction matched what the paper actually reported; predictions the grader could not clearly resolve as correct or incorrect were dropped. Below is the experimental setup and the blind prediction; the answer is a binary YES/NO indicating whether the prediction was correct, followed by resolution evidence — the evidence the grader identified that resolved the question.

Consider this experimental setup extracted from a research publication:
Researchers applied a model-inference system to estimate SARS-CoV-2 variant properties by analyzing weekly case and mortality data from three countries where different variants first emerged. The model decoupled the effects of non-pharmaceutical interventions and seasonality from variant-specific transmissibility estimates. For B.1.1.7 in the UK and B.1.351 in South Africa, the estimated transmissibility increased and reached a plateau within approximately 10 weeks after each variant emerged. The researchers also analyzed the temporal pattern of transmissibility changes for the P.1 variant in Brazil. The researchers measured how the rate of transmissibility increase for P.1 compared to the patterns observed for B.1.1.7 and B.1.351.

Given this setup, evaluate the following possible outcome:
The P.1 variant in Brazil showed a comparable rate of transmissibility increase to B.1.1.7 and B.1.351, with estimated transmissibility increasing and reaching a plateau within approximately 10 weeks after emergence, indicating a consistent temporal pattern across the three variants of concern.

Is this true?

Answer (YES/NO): NO